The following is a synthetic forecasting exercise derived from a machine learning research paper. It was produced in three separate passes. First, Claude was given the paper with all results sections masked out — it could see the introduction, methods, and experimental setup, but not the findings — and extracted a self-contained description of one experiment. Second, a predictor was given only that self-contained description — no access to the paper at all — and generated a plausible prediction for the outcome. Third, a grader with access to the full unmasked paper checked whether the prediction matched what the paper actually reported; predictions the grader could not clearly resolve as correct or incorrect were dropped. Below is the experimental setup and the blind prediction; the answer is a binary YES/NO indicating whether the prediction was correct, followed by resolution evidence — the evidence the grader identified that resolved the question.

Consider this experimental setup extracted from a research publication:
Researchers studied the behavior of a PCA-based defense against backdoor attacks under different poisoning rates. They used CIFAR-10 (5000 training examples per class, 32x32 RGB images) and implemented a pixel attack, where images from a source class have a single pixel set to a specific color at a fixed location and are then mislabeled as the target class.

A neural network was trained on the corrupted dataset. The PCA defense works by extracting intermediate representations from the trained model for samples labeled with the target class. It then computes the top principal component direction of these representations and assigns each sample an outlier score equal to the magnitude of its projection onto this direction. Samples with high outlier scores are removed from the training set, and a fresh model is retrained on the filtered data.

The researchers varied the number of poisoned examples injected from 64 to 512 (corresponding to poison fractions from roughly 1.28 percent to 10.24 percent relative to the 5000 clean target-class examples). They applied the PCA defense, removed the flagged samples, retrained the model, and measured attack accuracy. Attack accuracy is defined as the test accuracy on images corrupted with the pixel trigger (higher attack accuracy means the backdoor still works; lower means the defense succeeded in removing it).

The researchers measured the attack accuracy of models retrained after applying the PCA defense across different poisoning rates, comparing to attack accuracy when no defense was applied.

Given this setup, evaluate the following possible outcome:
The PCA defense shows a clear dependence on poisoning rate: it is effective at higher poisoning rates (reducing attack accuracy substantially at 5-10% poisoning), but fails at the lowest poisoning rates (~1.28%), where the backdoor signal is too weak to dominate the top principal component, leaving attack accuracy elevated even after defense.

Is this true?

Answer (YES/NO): NO